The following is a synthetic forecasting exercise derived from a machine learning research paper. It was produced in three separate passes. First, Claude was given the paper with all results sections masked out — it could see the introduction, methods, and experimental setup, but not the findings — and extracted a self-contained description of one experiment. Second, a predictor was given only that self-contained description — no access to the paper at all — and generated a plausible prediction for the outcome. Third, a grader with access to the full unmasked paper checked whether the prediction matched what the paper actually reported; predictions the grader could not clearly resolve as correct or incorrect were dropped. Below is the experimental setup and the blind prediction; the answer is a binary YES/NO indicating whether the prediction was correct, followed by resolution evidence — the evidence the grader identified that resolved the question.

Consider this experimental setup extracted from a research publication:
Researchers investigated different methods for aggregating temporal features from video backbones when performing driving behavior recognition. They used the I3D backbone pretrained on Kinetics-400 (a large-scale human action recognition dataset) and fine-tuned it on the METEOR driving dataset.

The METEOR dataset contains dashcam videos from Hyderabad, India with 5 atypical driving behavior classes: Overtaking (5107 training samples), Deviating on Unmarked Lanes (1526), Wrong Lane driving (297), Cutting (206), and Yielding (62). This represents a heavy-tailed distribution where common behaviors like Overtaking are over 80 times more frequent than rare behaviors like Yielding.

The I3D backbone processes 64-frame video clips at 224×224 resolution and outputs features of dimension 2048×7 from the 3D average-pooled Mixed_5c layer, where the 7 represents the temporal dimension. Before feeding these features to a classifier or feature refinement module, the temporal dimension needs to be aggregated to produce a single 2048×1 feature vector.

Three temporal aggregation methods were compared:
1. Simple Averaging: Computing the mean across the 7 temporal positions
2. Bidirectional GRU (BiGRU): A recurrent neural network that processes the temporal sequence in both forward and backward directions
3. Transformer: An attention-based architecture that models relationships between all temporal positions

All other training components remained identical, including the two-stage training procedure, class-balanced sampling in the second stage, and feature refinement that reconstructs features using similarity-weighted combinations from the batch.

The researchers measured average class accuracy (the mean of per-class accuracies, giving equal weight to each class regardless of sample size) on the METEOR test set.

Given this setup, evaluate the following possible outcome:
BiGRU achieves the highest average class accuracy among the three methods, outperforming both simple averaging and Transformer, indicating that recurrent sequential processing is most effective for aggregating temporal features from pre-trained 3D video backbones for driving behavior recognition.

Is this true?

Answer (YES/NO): NO